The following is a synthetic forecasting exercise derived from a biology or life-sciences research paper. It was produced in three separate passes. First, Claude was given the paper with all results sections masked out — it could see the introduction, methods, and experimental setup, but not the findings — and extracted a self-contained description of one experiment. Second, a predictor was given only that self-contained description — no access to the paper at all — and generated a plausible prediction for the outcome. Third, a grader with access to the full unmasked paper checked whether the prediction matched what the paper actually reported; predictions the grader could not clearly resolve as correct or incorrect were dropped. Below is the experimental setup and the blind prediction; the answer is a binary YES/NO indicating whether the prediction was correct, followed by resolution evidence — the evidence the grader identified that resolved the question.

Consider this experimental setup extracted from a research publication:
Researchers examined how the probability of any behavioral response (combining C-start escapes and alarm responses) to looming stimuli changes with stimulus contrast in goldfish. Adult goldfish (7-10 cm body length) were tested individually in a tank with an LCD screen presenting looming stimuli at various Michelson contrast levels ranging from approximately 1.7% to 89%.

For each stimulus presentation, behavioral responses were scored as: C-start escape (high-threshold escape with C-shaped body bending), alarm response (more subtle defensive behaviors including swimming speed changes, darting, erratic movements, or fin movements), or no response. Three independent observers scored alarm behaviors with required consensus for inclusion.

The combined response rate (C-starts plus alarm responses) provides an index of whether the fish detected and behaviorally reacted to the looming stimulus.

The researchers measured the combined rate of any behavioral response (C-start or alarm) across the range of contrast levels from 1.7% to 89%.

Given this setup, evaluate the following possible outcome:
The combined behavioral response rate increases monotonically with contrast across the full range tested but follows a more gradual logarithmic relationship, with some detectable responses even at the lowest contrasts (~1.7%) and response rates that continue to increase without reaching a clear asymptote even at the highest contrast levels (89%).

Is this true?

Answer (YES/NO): NO